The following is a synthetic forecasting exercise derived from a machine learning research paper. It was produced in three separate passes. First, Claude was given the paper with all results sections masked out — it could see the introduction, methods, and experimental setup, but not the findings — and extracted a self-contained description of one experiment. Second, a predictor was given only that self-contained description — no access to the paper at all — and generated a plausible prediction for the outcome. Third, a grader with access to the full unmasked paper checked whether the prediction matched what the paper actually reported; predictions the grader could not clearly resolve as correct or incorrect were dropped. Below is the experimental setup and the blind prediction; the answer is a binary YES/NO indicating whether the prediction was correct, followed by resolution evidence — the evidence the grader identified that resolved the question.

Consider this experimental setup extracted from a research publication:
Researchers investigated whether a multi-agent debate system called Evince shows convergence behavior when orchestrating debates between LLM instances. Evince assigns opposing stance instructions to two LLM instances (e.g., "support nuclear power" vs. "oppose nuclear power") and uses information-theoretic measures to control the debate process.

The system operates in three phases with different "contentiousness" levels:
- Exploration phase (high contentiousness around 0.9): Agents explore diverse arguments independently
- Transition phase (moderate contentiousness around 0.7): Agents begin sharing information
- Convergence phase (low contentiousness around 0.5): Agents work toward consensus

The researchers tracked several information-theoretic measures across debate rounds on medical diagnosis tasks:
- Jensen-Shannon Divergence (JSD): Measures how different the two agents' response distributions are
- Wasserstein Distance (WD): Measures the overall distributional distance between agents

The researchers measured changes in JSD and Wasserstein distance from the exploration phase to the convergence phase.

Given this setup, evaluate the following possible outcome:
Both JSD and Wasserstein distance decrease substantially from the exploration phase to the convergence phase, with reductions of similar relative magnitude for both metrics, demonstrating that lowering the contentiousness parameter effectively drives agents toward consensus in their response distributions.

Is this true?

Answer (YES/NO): NO